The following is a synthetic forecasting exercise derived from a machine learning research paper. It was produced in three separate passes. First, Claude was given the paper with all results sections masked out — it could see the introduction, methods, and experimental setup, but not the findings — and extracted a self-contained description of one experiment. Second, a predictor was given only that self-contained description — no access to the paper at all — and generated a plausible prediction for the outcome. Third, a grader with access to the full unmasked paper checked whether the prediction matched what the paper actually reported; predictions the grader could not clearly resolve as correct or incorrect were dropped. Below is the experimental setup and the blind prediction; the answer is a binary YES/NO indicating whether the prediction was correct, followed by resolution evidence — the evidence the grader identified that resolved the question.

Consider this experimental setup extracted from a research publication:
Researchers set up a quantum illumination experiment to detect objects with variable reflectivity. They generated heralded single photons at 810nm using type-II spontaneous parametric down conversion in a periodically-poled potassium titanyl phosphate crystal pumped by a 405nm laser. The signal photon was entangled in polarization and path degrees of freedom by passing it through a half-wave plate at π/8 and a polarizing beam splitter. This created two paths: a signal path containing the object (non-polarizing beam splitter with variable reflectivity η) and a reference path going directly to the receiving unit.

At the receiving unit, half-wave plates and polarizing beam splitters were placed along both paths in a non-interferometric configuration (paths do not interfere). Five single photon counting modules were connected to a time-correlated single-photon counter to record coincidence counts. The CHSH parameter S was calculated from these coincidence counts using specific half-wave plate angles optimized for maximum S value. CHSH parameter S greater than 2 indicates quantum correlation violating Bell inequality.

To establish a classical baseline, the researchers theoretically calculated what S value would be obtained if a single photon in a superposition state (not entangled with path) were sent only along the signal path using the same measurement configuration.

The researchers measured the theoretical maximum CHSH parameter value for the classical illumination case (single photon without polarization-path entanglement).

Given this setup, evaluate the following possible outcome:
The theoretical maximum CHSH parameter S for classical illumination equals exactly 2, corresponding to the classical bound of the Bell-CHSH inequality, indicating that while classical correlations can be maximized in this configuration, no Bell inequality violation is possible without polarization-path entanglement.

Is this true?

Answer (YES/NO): NO